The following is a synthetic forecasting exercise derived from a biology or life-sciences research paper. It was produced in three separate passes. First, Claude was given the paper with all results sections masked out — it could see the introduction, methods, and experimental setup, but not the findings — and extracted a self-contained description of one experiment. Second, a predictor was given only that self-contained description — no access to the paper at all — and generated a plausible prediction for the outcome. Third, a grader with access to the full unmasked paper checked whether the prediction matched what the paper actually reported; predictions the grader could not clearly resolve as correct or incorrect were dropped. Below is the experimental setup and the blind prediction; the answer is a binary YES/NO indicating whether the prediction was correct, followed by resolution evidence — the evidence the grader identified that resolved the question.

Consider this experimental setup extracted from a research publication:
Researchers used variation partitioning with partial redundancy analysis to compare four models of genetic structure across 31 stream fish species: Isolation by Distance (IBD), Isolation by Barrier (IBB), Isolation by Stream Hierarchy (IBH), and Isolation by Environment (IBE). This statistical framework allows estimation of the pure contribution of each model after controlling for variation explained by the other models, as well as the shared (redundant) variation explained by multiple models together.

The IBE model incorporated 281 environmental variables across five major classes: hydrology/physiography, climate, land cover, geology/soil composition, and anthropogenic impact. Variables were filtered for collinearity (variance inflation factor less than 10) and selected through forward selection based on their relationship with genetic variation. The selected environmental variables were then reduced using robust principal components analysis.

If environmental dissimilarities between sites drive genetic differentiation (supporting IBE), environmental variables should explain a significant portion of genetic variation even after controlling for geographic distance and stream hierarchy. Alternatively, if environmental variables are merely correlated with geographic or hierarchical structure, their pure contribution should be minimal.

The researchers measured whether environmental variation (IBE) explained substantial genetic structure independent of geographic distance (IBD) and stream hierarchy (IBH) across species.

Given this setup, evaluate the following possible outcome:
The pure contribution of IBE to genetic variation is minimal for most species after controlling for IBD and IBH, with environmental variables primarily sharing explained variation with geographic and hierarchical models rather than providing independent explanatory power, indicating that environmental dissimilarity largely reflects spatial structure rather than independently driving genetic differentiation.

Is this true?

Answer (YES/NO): YES